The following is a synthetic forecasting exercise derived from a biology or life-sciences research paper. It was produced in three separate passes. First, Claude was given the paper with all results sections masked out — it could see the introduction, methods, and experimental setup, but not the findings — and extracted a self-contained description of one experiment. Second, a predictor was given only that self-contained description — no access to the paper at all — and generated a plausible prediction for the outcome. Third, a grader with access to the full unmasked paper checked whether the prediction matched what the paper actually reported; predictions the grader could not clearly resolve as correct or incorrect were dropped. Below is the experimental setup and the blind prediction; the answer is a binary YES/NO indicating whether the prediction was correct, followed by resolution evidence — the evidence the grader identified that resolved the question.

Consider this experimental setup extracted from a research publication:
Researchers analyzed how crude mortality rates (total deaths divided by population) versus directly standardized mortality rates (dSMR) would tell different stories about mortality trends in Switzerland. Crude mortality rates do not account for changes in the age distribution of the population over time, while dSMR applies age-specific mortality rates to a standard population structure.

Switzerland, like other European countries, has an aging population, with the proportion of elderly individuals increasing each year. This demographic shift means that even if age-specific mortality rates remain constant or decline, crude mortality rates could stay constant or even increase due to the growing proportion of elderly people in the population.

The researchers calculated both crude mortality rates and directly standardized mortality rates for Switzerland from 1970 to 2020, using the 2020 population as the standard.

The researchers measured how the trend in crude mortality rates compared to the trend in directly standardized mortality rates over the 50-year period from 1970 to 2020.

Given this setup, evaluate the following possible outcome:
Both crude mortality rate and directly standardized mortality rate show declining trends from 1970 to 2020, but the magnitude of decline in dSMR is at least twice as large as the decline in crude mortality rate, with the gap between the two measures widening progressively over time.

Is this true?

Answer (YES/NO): NO